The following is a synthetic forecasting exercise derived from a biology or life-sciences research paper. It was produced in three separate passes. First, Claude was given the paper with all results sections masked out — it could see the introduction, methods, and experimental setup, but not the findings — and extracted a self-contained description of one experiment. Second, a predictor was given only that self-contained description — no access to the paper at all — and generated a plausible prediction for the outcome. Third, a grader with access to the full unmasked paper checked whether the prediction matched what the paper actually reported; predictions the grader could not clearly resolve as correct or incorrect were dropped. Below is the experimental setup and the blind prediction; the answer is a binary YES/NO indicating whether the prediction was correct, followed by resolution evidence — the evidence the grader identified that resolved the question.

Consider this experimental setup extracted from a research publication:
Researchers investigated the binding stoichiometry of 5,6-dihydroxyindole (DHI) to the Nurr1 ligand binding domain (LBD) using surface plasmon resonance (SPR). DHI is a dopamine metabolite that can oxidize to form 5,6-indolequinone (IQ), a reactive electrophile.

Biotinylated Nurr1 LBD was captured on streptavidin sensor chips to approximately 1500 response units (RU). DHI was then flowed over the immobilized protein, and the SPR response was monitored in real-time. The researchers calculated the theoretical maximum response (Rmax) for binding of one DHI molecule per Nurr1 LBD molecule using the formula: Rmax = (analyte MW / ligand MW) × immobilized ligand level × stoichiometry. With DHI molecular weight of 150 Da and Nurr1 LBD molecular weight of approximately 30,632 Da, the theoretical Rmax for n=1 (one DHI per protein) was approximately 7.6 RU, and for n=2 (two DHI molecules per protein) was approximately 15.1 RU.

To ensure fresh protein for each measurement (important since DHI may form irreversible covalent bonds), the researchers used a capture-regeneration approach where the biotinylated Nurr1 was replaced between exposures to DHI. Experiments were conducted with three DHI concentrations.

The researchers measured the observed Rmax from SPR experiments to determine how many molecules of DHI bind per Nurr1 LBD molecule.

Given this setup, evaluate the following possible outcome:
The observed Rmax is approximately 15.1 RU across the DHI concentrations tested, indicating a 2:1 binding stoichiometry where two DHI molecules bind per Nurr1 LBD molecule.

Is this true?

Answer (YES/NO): NO